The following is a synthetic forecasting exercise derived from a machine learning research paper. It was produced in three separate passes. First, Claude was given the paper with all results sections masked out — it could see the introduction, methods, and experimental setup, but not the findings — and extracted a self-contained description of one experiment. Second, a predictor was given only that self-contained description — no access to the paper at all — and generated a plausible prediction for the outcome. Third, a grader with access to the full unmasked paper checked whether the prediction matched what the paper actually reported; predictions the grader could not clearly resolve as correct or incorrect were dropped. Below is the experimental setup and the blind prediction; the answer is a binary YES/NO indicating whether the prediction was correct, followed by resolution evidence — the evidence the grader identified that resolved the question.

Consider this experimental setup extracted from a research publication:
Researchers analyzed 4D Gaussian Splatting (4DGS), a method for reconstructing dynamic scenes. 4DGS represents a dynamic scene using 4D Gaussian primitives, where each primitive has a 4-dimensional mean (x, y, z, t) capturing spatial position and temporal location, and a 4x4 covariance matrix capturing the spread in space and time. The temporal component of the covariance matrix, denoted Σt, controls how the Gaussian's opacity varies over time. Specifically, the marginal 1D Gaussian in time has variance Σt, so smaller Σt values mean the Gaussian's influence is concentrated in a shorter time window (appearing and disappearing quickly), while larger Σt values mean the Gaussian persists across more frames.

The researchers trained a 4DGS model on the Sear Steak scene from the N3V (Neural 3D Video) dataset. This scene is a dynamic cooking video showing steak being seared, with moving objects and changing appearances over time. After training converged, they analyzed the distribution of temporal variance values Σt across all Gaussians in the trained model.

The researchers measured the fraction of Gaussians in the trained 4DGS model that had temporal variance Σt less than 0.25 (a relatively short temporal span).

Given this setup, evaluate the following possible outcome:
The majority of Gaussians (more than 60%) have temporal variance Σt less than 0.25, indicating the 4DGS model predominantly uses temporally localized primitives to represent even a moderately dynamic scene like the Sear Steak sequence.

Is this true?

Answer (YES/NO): YES